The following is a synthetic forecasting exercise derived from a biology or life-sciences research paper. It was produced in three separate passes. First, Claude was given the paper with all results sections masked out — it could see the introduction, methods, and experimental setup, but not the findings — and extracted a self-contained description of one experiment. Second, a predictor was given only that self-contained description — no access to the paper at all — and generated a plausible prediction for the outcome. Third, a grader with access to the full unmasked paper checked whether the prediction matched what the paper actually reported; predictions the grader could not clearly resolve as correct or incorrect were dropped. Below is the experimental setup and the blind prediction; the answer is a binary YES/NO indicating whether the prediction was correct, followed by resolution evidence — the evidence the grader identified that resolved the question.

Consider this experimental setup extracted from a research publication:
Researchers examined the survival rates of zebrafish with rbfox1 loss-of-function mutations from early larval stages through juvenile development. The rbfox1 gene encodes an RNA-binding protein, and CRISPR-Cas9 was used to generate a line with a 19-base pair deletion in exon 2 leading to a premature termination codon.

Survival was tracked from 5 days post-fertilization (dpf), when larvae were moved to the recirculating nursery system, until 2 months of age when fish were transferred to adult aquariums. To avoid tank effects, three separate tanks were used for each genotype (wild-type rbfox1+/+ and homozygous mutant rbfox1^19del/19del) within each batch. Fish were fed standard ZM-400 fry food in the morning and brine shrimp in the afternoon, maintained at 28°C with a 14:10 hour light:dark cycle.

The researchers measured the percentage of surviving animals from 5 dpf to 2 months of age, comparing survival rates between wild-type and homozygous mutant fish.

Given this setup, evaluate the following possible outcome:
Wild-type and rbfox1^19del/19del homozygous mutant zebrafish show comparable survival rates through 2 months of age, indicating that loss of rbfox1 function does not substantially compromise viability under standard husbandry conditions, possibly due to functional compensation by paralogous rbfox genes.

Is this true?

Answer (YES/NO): NO